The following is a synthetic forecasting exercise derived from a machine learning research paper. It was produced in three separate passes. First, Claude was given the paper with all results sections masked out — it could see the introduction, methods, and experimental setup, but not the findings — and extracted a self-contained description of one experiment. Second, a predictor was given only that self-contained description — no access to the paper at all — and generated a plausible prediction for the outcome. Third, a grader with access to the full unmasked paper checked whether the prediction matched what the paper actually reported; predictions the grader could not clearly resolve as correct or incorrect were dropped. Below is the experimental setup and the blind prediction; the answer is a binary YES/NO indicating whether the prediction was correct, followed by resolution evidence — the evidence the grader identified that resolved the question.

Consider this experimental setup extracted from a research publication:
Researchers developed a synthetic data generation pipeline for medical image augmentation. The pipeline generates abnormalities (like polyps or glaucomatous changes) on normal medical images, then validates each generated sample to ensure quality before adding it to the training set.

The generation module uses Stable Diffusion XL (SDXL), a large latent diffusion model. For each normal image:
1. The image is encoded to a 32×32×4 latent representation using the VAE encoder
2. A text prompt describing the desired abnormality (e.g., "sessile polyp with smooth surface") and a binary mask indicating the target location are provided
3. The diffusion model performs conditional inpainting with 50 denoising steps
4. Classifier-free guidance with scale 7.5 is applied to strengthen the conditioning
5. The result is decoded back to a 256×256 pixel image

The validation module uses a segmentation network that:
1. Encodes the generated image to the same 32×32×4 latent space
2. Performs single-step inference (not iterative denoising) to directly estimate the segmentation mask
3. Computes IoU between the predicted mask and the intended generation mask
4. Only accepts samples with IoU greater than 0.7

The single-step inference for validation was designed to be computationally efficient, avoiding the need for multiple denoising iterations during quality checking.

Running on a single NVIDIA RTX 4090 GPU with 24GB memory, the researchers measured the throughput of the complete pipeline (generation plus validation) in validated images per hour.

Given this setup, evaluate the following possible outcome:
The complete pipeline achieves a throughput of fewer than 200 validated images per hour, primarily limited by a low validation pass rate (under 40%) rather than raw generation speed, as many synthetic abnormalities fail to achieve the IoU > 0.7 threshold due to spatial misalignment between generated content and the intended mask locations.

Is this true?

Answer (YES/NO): NO